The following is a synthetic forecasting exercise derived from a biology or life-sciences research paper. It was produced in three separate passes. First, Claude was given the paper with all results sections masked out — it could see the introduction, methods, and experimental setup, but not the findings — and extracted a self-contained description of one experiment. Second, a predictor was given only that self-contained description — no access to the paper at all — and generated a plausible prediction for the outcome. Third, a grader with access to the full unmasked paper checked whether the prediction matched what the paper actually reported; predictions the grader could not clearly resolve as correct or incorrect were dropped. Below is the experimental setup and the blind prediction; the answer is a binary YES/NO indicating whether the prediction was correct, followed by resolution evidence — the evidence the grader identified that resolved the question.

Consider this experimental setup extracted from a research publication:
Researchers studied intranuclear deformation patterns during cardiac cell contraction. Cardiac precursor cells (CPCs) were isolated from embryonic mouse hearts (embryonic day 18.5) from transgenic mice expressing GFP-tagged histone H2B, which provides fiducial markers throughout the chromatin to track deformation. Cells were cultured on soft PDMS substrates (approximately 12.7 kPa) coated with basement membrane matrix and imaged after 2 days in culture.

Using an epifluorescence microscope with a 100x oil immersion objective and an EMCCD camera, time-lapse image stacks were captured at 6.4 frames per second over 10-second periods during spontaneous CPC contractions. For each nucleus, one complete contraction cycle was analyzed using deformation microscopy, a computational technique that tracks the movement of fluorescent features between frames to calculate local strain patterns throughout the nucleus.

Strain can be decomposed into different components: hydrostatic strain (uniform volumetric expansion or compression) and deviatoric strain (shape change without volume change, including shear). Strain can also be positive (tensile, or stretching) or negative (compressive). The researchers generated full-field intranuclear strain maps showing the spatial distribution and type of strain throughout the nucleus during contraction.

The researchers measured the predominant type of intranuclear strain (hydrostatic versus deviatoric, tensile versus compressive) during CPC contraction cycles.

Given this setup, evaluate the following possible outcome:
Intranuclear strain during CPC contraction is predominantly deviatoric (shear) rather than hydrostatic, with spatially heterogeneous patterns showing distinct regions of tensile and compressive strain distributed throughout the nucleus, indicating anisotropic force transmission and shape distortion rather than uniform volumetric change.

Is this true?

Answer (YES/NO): NO